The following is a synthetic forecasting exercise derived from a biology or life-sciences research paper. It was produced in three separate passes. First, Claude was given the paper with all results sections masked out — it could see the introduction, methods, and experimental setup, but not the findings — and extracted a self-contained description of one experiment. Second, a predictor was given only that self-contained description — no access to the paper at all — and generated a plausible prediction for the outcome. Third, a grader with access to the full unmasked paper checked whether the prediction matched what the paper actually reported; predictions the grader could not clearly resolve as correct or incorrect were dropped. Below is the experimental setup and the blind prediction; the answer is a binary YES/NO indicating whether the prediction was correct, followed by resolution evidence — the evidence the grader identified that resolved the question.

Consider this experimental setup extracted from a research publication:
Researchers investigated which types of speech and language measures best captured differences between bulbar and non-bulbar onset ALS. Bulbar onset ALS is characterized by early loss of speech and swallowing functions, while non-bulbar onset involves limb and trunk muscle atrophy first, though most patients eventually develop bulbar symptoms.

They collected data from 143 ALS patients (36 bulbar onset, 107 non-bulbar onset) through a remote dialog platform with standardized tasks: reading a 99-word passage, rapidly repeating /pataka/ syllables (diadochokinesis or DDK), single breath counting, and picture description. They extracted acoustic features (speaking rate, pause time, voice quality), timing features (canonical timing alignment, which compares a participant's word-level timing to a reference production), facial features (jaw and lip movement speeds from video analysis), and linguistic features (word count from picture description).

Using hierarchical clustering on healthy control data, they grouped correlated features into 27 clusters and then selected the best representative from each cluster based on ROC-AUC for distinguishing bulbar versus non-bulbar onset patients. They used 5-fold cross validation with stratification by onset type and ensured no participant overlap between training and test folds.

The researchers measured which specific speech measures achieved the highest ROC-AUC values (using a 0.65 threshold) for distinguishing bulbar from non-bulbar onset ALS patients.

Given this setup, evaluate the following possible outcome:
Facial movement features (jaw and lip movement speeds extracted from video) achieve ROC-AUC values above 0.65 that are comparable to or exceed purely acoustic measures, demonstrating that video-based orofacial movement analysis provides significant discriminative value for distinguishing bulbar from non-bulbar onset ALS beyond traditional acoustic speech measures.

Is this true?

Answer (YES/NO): NO